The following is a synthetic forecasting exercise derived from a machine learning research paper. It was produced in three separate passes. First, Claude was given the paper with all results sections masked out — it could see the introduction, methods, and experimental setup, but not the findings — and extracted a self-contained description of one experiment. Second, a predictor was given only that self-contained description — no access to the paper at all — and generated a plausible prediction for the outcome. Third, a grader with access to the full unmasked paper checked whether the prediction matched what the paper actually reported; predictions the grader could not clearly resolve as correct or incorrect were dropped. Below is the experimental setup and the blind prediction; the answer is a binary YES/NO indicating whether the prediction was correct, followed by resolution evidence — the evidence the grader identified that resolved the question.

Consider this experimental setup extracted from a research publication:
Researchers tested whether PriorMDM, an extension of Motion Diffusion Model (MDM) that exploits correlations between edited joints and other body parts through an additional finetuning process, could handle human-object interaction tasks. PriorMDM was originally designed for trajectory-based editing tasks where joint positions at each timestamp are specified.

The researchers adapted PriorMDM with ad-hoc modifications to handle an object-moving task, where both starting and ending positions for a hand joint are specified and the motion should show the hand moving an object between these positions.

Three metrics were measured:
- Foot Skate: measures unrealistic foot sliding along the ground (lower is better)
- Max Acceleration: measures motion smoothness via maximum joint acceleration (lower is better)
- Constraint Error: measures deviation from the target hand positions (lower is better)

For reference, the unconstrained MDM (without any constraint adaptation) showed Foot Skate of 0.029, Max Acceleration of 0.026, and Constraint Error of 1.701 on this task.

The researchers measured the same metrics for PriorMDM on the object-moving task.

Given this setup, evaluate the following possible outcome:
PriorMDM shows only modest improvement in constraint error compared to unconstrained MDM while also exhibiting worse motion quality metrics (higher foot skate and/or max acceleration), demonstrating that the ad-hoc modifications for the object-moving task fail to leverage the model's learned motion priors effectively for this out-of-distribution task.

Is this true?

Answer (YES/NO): NO